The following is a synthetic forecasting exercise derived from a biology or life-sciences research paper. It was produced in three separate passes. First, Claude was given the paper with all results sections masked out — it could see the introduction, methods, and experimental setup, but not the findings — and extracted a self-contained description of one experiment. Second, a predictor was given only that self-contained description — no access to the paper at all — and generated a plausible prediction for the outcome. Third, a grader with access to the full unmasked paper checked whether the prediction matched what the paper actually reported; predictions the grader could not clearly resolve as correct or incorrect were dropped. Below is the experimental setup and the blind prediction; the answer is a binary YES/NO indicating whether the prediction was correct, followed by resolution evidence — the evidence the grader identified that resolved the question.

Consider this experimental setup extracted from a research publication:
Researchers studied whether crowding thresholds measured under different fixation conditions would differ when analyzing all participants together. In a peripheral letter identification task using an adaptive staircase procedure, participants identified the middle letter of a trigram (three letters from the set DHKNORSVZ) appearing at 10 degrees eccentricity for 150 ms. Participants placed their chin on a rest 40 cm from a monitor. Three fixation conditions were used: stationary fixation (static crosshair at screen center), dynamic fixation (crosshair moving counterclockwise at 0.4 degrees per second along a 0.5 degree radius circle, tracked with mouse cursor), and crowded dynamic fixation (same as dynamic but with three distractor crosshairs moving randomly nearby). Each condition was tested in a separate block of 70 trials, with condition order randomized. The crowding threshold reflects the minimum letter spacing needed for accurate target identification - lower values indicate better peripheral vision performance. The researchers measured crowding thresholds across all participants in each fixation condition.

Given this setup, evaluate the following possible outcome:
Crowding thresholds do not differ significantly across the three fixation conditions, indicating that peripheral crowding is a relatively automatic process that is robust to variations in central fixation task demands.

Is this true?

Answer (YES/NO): YES